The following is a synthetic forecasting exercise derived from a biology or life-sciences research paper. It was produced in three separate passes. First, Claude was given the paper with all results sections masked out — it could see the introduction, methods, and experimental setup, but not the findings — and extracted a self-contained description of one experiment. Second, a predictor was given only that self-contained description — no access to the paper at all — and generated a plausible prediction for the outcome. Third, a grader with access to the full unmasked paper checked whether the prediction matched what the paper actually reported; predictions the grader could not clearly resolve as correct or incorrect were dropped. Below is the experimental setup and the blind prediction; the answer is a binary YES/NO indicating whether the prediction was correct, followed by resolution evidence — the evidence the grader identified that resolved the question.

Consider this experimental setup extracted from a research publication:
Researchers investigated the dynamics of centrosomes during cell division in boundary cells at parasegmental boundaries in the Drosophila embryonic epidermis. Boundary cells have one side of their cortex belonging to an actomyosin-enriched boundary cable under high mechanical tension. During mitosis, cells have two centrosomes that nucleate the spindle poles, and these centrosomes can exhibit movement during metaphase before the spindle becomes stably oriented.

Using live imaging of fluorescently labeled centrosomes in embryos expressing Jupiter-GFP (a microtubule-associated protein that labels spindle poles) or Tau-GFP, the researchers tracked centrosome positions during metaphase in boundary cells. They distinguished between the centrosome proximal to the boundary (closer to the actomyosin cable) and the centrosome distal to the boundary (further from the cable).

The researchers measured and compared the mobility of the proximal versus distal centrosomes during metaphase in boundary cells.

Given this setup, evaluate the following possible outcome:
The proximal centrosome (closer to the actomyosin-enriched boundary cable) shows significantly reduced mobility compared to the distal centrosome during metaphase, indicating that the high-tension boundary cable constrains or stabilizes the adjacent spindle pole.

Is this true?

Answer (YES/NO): YES